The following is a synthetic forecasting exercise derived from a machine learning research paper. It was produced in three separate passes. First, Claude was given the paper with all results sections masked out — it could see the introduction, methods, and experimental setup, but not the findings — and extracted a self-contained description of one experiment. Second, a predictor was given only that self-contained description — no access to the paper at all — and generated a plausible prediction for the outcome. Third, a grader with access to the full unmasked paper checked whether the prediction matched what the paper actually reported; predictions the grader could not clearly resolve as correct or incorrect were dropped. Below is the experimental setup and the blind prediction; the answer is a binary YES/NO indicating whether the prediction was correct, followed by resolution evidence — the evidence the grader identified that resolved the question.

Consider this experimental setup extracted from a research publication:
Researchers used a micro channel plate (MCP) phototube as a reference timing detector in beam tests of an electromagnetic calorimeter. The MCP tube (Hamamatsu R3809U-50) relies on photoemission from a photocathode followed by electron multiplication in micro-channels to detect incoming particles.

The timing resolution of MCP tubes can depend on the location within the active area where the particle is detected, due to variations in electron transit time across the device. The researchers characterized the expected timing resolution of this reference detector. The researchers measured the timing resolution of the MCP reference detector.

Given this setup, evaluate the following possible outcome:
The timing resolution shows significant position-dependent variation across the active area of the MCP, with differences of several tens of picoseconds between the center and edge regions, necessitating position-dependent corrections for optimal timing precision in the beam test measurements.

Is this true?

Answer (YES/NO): NO